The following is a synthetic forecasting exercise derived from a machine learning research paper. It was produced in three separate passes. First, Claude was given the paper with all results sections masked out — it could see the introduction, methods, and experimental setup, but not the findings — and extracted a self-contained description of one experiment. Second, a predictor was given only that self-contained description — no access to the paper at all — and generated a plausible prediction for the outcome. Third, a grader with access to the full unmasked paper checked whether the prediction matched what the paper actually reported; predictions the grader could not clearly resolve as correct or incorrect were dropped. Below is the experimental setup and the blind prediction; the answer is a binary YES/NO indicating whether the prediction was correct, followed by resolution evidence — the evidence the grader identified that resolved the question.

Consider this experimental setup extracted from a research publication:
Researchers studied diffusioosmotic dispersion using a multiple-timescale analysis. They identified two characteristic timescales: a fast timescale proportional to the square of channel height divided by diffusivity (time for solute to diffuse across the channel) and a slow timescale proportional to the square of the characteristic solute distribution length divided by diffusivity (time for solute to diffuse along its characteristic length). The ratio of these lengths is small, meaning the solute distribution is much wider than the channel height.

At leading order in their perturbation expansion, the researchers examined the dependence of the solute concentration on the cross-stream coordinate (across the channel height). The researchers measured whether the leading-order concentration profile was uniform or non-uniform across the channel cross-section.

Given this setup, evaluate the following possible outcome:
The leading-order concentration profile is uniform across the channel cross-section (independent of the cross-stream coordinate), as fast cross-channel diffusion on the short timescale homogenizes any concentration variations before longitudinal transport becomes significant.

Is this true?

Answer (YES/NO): YES